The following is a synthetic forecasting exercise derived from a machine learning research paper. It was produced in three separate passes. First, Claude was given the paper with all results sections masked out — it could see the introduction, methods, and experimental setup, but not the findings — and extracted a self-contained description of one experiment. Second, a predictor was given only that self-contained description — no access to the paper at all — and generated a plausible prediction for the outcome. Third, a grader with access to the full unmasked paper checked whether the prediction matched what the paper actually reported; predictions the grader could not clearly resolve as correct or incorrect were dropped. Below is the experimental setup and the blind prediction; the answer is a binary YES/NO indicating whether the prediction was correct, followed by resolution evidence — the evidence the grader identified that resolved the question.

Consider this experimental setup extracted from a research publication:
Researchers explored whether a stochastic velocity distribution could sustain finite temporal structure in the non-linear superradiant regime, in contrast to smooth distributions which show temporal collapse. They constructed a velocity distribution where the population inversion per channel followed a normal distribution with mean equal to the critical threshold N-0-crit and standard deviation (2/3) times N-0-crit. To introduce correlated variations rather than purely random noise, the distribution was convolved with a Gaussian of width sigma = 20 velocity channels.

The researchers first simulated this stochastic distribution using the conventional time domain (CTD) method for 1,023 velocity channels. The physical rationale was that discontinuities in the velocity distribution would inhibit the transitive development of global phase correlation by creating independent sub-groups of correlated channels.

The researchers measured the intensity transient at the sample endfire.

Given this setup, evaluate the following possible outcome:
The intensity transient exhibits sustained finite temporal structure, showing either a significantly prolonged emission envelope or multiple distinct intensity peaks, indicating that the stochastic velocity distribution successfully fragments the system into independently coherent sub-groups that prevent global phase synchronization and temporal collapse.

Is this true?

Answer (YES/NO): YES